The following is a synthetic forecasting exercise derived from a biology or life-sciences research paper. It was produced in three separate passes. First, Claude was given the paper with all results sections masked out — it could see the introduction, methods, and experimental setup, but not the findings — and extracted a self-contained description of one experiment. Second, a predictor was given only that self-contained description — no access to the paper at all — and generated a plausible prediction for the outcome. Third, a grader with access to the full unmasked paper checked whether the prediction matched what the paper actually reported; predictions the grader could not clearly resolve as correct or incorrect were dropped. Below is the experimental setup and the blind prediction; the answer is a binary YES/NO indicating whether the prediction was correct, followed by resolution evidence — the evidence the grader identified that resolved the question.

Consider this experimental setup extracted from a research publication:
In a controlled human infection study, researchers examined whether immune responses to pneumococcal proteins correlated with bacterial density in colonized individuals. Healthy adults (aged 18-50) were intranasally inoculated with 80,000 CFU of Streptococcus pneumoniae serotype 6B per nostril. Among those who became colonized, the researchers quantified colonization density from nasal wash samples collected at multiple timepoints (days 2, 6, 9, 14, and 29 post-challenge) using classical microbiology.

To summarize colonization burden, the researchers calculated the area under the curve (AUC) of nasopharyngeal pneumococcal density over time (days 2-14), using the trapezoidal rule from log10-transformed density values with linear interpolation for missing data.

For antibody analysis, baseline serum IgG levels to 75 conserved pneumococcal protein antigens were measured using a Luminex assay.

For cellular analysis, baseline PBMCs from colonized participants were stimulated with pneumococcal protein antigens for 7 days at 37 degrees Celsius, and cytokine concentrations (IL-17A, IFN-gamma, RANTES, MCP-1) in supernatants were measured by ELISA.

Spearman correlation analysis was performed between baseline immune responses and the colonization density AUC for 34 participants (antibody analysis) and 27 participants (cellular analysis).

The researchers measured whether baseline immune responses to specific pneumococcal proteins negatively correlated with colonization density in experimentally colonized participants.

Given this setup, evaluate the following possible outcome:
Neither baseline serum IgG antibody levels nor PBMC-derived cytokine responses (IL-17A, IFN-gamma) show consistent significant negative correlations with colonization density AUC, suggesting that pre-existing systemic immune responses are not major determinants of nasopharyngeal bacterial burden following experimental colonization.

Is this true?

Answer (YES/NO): YES